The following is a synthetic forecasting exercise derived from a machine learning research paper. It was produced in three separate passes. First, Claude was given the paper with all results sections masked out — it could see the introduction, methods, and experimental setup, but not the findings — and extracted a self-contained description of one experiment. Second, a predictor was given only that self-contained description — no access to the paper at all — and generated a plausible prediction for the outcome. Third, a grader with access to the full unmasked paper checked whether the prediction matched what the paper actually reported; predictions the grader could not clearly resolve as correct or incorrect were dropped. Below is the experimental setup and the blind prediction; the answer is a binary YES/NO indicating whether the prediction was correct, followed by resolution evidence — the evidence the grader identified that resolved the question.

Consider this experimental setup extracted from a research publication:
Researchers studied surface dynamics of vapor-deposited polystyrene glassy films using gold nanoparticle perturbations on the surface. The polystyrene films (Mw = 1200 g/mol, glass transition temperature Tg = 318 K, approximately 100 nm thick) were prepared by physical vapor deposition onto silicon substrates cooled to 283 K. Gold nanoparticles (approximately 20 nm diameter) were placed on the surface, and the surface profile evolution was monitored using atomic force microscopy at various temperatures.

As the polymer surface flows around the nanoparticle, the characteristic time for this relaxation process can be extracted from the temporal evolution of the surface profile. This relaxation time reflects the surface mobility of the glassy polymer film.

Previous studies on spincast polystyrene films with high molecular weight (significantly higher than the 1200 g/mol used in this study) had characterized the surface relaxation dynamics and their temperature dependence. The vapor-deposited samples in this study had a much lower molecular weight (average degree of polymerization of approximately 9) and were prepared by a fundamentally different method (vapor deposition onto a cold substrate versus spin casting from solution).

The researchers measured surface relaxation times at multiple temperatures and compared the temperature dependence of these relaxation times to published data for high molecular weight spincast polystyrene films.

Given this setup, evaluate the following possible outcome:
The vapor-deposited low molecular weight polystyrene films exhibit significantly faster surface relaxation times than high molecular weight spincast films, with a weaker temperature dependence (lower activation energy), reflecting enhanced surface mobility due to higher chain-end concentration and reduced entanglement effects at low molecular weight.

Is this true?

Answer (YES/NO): NO